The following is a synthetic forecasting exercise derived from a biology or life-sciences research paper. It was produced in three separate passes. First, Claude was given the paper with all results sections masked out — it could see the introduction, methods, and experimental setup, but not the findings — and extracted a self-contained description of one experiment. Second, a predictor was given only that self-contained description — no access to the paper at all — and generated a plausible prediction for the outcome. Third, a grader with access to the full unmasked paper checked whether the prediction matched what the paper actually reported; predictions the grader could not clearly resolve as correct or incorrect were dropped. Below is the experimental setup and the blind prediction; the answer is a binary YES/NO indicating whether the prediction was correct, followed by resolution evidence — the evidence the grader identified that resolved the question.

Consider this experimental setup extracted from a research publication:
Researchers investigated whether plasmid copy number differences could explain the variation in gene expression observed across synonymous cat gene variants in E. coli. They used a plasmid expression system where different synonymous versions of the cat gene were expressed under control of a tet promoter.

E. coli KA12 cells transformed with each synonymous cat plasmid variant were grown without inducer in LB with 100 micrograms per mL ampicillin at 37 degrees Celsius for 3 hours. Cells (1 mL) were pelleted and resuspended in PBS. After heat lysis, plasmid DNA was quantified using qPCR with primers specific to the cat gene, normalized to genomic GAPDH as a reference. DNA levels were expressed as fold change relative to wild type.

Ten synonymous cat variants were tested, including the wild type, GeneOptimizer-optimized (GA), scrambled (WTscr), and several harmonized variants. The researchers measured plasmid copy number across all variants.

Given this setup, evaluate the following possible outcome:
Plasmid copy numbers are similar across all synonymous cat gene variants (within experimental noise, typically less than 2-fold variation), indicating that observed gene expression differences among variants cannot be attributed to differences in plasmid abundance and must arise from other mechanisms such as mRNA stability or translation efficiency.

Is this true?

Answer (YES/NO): YES